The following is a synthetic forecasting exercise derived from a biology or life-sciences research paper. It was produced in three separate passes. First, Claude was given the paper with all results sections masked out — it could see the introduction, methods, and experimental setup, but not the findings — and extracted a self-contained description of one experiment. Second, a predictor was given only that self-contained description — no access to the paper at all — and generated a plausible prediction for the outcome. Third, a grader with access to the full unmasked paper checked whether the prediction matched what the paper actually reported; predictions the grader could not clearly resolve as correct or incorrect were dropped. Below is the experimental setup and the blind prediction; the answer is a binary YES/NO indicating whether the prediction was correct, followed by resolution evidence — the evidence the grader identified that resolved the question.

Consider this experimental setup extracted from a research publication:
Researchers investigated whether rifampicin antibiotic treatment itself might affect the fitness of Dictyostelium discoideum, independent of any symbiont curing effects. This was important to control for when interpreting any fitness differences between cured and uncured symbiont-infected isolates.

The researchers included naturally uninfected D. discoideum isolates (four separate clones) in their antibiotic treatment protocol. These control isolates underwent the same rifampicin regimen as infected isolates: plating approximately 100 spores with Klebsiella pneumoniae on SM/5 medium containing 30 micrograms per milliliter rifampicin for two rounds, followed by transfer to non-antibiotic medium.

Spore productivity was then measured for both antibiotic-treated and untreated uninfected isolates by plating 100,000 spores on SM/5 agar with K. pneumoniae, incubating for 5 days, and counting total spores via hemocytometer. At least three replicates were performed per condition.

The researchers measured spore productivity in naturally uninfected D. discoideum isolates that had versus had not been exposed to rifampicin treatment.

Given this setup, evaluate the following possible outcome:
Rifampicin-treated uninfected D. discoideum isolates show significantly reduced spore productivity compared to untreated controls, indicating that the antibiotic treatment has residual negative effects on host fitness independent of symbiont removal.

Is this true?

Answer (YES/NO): NO